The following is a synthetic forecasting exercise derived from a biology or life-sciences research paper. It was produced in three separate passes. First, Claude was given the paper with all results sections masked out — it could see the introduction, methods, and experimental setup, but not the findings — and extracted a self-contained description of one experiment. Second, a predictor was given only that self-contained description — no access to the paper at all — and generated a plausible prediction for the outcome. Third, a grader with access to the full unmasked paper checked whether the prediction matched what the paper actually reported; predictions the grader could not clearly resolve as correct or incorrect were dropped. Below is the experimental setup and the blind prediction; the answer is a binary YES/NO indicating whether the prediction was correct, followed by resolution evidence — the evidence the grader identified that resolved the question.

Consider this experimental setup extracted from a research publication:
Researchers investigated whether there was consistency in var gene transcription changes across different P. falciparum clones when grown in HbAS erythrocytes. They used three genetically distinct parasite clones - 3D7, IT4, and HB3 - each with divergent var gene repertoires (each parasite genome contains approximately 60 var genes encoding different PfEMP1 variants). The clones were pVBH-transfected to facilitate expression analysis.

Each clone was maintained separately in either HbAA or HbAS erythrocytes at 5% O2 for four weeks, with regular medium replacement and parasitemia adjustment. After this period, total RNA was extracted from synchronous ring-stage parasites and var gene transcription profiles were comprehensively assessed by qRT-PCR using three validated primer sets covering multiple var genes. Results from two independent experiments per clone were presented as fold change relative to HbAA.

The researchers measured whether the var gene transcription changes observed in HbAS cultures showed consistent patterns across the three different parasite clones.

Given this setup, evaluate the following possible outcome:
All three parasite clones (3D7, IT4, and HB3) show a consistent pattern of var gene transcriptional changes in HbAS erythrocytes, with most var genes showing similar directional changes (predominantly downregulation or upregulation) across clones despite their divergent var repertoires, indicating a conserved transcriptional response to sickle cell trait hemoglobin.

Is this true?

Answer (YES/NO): NO